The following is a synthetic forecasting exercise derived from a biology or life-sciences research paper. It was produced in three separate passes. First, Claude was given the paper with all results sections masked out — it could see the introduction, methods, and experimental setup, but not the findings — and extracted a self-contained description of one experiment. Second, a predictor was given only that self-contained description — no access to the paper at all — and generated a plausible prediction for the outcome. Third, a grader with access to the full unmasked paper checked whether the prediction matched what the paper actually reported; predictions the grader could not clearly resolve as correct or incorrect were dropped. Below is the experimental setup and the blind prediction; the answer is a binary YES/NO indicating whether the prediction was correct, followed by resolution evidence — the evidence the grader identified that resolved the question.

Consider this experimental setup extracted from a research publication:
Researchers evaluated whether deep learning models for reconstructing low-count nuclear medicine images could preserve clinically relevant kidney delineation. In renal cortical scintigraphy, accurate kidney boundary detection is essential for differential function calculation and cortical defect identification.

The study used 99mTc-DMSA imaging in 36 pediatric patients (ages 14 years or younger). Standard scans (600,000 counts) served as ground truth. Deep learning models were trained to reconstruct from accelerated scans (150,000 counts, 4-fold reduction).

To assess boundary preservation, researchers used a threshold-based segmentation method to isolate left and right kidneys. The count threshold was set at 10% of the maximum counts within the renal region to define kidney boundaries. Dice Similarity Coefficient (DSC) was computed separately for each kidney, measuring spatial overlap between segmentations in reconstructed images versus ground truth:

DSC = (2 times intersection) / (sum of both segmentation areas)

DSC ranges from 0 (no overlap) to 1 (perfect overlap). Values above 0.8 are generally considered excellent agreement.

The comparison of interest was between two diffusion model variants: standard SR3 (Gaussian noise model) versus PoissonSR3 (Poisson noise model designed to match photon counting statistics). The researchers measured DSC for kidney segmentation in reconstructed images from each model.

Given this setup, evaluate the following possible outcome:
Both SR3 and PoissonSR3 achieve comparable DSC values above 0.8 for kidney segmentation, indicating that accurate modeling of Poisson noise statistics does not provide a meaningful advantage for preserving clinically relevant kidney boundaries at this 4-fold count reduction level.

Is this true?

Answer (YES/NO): NO